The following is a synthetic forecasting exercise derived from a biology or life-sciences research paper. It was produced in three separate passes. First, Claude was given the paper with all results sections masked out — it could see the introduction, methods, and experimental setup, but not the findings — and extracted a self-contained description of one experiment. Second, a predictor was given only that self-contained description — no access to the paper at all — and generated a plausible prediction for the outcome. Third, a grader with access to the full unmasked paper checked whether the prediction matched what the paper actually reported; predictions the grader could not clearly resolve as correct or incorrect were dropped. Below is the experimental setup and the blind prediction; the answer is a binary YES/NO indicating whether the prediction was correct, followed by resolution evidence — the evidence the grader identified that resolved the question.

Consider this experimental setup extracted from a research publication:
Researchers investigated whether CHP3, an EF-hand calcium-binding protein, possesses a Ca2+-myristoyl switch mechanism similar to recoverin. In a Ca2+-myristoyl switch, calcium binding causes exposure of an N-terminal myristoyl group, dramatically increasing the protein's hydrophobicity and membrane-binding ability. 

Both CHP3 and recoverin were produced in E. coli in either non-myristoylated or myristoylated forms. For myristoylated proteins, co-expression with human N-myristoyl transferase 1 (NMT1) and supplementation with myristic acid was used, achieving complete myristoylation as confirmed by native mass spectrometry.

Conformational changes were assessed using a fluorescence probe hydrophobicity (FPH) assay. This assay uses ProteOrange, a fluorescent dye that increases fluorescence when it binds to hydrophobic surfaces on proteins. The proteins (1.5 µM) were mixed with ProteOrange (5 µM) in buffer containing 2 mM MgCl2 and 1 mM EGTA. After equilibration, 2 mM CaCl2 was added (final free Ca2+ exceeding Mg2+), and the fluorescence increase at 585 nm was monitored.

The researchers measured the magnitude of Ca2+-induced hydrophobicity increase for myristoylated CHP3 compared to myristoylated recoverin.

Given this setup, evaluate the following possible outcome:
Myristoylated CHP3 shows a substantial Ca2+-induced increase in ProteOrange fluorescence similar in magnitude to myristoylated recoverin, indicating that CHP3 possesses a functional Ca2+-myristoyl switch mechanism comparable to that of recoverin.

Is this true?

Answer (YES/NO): NO